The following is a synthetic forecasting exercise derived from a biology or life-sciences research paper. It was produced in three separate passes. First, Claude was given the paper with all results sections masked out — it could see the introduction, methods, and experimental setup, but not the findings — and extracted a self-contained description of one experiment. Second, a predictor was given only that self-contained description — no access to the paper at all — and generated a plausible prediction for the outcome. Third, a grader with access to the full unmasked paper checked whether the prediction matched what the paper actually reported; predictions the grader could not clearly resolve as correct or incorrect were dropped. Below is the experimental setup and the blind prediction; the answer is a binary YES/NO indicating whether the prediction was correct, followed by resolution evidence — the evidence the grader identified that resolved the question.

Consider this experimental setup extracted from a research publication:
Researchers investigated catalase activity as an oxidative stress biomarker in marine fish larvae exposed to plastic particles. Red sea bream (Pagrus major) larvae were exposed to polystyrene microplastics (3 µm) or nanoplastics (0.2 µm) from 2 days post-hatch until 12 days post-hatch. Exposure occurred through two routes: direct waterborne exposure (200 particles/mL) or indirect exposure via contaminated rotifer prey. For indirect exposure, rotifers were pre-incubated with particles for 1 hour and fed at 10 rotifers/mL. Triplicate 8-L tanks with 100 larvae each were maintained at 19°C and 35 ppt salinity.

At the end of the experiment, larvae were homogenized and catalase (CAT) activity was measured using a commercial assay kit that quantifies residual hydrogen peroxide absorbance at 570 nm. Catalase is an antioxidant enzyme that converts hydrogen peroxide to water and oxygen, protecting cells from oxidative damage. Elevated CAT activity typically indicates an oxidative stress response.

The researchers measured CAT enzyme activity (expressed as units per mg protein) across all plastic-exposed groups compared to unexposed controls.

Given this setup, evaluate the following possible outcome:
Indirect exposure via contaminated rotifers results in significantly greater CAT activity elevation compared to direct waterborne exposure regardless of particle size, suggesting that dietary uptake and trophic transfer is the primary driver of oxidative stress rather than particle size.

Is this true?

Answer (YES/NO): NO